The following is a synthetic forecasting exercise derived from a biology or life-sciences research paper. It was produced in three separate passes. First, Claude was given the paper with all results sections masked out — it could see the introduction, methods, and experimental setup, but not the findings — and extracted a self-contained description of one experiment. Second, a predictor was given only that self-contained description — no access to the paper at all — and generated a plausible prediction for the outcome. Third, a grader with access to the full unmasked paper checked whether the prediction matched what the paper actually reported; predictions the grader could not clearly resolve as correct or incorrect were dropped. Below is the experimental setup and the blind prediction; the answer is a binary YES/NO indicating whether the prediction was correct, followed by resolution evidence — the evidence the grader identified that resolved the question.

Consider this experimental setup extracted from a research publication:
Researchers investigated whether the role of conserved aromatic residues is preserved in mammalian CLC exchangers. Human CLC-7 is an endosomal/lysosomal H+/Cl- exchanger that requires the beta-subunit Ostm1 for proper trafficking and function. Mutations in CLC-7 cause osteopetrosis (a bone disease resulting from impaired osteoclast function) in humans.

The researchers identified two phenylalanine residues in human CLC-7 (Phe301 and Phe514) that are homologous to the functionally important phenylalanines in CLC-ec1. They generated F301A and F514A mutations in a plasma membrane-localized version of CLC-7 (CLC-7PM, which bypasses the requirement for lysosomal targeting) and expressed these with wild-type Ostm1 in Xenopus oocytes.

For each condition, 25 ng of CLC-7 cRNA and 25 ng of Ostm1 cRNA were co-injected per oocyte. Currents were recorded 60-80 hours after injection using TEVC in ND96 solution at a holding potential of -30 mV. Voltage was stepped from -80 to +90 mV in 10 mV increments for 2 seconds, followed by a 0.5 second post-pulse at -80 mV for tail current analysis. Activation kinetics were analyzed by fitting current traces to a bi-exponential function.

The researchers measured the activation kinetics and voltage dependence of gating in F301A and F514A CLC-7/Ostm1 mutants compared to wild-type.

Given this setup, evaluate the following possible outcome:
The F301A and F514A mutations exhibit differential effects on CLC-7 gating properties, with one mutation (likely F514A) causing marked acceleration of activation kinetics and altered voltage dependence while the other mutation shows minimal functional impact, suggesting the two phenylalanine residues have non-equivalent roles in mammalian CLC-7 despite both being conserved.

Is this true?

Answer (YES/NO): NO